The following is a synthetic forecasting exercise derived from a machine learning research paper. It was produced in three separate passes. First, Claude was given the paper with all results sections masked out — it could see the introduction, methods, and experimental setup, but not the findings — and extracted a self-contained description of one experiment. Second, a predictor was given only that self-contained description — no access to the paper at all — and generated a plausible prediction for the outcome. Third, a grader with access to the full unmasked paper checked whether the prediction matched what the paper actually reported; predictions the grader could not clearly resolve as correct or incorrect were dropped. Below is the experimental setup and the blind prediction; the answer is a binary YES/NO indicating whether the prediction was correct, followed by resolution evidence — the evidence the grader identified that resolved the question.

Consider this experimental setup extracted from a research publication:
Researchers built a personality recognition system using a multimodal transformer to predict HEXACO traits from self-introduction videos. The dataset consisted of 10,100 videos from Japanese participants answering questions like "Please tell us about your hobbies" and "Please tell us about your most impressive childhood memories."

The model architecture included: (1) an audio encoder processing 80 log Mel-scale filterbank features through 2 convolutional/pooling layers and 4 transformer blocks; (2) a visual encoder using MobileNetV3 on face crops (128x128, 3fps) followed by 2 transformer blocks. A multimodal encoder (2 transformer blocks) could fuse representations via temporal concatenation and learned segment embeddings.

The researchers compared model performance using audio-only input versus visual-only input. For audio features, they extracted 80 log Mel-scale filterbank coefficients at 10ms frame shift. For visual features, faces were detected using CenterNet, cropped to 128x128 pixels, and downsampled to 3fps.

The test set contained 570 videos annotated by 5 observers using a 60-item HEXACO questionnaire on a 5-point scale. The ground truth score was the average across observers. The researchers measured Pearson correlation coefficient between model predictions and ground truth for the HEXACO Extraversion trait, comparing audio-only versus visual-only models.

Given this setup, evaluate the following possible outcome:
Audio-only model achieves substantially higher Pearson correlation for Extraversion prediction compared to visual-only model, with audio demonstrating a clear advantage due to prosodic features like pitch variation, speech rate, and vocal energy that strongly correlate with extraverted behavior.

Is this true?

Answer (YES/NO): YES